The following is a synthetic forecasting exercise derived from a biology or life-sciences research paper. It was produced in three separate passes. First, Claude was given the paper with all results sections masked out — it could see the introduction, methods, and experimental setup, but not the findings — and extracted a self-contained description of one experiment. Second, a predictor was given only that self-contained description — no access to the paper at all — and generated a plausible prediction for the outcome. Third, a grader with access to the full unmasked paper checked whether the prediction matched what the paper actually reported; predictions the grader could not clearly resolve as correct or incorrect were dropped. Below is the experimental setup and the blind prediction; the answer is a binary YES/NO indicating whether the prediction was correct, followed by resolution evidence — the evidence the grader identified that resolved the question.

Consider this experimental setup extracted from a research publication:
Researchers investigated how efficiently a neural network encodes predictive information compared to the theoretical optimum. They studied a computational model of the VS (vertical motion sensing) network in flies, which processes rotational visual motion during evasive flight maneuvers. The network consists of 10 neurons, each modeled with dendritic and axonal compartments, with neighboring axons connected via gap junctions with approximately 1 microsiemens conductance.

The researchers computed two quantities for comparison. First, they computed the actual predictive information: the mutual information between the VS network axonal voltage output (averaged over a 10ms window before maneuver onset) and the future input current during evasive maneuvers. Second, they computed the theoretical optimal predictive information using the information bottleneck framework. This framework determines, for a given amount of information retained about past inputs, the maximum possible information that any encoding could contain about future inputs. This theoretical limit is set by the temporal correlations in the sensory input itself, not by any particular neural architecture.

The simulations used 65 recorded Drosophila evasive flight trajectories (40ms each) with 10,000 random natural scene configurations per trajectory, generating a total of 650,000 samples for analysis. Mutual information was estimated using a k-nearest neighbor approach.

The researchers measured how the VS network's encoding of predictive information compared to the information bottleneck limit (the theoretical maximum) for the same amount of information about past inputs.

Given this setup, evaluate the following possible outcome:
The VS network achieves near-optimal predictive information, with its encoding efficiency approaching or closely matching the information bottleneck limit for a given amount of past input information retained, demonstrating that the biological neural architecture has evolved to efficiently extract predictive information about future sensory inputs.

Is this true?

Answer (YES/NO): YES